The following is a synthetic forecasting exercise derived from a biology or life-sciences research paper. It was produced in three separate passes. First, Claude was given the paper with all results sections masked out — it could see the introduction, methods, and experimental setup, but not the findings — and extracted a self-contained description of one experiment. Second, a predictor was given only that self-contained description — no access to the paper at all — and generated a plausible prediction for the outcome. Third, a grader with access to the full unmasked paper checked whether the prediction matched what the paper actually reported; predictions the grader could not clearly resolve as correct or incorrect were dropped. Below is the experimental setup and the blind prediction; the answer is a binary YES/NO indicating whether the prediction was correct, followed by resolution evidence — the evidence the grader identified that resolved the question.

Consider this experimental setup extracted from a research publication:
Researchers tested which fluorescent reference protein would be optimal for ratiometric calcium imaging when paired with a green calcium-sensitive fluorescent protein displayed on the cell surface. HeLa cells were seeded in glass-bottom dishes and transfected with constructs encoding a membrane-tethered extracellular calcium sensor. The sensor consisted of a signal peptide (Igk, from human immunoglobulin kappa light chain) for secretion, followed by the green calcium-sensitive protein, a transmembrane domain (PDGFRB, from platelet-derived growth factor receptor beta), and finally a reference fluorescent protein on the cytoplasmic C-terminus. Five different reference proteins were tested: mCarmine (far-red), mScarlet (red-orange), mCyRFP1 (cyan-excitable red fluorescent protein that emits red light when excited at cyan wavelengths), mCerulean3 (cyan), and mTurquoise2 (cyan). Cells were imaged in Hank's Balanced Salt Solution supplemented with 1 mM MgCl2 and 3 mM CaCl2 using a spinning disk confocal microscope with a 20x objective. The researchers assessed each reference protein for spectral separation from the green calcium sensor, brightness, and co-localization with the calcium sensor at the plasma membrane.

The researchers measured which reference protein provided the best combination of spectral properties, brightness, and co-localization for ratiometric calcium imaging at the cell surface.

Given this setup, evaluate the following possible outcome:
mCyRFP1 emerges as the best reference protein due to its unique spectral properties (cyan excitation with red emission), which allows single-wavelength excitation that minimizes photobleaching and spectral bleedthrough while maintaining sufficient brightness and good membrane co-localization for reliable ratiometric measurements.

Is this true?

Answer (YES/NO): YES